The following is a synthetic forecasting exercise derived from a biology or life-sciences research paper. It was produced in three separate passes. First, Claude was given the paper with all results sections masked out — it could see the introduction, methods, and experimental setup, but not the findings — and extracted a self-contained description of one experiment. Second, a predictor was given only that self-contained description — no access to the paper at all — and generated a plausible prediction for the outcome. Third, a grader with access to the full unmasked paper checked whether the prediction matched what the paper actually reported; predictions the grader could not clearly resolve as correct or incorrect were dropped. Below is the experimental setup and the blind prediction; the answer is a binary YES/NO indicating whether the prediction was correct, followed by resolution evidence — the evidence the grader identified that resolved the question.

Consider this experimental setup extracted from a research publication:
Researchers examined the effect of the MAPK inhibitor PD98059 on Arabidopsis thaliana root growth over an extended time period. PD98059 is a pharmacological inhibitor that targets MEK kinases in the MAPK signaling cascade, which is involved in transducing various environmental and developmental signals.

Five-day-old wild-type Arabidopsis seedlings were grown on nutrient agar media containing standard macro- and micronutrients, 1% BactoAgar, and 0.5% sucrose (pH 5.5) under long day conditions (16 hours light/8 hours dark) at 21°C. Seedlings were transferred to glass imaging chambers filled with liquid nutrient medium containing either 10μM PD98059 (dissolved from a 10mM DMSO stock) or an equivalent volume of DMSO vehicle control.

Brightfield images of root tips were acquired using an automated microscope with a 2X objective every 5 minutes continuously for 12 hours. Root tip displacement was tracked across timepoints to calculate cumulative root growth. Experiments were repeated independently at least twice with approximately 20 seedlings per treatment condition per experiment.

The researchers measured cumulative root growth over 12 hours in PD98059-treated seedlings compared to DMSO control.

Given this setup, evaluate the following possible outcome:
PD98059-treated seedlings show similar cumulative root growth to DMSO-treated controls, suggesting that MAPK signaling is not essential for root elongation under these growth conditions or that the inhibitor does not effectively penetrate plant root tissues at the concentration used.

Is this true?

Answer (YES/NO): YES